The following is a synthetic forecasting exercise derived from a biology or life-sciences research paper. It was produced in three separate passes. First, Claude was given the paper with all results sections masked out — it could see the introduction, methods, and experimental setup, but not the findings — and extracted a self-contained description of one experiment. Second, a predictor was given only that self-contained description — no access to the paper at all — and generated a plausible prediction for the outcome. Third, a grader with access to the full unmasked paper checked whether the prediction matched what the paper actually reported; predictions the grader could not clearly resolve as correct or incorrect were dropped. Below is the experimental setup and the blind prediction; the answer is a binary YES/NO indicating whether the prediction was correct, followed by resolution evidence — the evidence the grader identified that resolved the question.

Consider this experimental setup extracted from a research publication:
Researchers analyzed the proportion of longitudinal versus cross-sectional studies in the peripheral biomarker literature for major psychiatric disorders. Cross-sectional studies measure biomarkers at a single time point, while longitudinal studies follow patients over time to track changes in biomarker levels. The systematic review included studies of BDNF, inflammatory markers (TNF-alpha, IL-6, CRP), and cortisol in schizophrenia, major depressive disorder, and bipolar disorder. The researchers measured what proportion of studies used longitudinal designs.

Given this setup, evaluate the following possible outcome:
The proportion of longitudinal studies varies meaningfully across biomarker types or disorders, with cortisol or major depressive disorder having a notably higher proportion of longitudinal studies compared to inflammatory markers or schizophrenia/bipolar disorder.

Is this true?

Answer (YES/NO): NO